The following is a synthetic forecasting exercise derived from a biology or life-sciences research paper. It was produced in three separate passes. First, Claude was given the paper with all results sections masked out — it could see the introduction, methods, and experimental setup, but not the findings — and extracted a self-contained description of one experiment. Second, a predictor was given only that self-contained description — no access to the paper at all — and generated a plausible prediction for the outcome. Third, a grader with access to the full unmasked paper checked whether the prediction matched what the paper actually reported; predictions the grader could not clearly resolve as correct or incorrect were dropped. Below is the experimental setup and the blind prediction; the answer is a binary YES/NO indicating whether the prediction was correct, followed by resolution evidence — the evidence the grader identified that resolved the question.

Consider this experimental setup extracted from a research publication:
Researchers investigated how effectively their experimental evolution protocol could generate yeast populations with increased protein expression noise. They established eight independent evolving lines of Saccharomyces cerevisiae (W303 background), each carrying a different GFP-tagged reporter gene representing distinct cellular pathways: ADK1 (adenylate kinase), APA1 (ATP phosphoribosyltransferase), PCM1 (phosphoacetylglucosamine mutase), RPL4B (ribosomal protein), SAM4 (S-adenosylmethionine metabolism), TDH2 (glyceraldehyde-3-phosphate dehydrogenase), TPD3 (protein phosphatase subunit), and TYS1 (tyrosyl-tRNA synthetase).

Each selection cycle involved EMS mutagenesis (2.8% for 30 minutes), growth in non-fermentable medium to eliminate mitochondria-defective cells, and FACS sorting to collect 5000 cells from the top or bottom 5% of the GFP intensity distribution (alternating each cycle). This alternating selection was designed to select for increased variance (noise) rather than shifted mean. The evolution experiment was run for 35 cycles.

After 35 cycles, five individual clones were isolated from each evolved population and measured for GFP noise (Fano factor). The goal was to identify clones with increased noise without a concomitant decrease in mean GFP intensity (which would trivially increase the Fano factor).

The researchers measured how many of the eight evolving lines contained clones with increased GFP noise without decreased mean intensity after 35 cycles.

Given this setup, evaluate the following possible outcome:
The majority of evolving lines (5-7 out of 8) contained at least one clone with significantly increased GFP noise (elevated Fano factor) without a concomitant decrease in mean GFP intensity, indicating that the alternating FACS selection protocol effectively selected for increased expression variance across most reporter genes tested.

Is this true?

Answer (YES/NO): NO